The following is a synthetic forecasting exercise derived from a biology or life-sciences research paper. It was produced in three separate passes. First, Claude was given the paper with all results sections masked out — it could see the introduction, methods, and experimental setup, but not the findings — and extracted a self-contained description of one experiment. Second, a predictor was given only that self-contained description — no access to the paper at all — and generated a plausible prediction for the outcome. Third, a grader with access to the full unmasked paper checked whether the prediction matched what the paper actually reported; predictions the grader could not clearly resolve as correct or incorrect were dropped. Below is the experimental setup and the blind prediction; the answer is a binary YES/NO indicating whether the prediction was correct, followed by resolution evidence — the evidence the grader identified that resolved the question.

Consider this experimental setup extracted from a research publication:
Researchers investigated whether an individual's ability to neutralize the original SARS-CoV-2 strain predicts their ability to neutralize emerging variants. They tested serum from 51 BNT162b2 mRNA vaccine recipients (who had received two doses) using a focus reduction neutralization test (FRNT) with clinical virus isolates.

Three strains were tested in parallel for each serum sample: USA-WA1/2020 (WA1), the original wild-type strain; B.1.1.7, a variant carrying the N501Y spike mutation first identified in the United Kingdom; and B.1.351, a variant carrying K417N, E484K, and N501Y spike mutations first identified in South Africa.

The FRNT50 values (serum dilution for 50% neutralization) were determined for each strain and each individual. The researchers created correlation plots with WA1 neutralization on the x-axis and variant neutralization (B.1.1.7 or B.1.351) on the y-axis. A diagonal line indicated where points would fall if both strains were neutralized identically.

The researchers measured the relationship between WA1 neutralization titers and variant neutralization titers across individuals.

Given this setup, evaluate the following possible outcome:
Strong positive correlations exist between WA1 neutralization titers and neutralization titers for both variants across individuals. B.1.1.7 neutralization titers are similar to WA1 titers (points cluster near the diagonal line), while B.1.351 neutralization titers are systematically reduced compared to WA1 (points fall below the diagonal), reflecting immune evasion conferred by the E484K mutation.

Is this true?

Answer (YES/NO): NO